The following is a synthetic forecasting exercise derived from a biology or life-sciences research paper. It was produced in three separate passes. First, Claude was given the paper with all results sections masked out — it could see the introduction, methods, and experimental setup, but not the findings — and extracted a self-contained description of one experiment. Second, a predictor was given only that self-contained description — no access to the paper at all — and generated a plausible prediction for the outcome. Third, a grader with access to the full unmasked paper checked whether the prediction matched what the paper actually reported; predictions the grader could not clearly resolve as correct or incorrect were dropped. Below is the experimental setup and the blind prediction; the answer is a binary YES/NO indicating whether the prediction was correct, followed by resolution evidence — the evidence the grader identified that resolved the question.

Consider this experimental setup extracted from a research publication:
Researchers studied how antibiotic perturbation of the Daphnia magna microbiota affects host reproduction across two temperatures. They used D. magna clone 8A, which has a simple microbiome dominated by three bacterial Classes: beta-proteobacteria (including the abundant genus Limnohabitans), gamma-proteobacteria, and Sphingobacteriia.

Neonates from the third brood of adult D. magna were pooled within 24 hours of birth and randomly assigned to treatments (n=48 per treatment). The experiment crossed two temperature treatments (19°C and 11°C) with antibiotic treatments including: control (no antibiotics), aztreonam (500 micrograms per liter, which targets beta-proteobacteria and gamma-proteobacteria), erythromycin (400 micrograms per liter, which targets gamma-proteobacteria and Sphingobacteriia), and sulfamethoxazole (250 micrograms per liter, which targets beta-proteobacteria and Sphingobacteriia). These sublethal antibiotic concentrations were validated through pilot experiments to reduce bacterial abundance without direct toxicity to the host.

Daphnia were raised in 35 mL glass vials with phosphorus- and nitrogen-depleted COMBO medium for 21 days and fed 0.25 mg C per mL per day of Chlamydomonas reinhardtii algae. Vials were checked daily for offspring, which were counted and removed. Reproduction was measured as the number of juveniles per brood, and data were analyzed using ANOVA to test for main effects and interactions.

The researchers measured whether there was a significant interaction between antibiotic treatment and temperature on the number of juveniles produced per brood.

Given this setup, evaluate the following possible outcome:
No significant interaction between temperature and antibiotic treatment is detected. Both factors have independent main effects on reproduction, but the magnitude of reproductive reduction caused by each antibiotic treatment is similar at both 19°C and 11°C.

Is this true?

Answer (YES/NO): NO